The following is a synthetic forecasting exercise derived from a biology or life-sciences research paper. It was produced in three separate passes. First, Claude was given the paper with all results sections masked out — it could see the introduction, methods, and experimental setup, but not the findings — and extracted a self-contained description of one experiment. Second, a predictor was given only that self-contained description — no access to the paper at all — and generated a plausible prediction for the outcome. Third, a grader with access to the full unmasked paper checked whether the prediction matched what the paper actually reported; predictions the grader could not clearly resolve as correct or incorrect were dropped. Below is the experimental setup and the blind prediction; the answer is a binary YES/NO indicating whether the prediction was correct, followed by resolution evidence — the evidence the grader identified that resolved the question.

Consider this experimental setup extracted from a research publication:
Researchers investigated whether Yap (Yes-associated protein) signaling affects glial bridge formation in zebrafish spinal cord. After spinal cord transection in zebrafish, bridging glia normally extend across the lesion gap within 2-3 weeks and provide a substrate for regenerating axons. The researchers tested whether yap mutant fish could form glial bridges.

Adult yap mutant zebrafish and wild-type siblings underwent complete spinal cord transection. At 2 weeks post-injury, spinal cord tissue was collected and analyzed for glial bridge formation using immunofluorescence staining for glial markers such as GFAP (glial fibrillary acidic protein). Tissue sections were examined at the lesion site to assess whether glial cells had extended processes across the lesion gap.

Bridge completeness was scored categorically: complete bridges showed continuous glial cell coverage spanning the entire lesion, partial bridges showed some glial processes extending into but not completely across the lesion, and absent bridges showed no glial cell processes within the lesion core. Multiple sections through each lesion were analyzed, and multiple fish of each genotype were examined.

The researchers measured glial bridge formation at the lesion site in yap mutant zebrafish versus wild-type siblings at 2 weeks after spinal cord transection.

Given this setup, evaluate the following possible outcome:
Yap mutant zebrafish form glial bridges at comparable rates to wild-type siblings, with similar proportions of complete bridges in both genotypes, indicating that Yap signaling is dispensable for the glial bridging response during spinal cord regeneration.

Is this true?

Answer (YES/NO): NO